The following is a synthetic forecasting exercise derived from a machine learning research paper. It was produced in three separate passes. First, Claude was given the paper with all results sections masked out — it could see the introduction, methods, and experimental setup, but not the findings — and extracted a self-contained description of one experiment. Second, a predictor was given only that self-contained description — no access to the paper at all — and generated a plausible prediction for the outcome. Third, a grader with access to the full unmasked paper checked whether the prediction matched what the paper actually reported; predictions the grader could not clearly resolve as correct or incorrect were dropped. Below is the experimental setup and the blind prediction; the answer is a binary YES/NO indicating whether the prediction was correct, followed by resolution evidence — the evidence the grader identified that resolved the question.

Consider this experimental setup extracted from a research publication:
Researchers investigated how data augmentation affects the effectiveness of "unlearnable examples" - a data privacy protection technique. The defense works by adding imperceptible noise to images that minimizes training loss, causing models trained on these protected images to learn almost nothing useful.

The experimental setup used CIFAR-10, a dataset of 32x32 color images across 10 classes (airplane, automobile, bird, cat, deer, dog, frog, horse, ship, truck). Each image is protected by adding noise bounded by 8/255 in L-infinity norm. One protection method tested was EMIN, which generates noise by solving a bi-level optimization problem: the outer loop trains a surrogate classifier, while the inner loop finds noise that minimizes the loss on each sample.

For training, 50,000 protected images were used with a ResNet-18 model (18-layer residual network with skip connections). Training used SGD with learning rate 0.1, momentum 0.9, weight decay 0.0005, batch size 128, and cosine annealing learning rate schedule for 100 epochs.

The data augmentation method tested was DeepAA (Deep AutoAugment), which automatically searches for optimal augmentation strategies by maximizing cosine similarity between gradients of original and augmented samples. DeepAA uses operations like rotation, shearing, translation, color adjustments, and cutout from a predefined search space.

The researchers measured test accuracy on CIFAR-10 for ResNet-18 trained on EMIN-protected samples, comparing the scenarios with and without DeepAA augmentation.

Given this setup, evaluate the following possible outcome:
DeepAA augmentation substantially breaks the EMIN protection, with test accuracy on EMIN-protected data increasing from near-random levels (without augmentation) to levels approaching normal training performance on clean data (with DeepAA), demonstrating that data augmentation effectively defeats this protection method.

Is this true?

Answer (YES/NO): NO